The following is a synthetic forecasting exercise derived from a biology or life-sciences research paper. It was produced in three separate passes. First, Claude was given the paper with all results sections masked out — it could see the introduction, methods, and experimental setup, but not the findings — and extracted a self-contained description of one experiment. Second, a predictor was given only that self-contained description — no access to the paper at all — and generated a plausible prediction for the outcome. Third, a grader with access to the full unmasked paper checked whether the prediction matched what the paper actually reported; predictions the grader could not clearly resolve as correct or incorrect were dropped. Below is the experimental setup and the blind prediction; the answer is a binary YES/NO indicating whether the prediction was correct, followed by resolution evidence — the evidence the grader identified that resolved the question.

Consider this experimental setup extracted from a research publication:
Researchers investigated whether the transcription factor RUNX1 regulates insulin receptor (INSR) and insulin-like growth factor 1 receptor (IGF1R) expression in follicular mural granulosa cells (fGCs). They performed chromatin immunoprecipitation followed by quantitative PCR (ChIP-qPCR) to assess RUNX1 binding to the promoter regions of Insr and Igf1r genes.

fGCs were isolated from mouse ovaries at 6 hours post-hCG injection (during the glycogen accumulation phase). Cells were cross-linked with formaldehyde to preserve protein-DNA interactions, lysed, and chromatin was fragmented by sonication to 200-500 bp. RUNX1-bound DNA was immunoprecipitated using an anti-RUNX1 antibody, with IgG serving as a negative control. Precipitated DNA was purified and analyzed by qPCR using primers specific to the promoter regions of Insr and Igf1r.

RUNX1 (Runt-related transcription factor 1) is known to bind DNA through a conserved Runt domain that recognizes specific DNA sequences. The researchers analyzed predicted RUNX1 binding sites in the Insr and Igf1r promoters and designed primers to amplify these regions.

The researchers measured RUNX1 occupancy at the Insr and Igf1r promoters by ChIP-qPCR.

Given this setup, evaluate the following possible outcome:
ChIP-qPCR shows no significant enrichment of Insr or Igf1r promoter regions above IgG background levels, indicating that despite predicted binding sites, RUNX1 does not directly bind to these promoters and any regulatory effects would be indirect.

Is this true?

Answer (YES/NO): NO